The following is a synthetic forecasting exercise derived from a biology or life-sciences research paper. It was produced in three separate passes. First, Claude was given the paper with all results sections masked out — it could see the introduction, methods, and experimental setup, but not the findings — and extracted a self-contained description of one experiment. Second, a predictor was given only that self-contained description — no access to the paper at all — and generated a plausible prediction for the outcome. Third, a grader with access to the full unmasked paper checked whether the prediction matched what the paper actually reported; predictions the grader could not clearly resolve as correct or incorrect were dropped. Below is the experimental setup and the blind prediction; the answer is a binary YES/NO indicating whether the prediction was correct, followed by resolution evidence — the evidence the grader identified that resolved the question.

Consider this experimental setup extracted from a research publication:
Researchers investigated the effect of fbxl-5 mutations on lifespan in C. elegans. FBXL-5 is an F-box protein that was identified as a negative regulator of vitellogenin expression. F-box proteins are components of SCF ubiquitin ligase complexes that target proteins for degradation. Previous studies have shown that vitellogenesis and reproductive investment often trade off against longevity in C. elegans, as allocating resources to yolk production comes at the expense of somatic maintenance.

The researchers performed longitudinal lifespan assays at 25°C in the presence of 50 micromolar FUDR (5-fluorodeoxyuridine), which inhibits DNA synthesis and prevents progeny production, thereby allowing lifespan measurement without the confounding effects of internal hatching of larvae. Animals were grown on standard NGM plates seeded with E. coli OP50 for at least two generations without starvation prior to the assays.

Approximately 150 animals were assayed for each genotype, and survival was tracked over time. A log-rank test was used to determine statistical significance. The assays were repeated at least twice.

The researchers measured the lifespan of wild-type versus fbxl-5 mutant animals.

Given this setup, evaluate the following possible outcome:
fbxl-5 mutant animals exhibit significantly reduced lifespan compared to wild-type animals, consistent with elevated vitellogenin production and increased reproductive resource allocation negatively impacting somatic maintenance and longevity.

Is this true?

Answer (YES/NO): NO